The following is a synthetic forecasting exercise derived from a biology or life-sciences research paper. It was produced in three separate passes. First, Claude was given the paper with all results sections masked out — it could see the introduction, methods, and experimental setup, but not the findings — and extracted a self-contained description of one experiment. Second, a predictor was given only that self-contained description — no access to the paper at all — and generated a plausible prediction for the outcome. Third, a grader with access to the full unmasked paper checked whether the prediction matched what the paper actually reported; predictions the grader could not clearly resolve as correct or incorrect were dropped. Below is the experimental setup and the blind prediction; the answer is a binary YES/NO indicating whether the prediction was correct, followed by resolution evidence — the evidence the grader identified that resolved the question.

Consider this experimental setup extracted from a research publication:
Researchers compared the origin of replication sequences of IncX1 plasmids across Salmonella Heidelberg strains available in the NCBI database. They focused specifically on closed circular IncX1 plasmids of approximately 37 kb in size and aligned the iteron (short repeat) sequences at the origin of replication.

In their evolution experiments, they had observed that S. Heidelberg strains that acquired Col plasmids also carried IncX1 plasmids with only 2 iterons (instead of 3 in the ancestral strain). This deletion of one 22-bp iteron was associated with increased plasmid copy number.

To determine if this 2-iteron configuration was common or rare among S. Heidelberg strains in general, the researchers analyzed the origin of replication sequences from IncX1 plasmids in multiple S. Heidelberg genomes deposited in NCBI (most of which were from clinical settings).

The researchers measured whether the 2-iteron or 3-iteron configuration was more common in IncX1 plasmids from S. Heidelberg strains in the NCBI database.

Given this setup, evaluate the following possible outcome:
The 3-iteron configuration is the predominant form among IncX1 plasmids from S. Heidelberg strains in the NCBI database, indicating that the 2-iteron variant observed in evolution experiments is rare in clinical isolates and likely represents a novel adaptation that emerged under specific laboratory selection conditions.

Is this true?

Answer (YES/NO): NO